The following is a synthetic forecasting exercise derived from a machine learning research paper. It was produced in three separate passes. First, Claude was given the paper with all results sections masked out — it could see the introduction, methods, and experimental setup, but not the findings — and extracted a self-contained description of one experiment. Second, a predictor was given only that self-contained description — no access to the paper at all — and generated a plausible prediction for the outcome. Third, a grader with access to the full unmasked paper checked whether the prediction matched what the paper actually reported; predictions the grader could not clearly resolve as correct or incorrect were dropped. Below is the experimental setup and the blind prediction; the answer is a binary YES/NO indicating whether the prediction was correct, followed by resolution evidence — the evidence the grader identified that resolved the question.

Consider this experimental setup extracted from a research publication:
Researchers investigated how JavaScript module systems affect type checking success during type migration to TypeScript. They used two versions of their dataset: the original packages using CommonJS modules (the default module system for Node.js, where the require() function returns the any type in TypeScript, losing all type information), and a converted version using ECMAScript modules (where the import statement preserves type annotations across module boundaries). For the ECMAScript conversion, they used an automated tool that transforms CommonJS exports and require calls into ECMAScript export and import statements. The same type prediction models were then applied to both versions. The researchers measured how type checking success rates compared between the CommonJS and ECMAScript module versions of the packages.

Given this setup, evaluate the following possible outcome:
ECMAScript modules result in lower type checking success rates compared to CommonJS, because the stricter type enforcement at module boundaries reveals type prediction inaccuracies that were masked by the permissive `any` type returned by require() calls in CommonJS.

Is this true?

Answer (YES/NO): NO